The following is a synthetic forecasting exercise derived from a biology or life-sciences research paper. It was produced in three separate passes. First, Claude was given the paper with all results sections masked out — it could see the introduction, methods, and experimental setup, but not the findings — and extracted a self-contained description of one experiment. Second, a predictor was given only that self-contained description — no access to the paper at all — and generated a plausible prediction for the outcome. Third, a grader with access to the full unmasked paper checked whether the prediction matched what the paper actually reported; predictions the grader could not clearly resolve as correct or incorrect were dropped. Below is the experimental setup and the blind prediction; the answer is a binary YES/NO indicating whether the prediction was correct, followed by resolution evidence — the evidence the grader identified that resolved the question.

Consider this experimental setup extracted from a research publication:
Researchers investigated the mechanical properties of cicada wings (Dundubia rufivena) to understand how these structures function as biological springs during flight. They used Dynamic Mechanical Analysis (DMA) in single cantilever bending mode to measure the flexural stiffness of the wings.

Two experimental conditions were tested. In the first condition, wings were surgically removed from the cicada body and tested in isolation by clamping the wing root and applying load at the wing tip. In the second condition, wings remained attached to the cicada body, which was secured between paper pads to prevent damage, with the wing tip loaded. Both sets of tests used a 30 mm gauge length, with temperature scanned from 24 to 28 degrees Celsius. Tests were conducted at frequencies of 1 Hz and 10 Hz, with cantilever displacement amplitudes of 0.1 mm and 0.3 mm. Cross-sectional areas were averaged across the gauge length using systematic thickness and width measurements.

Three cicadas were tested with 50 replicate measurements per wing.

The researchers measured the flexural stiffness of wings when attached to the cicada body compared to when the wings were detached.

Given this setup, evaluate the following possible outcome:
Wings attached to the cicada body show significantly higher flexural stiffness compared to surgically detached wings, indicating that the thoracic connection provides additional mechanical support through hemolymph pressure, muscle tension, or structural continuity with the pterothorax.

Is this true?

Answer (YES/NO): YES